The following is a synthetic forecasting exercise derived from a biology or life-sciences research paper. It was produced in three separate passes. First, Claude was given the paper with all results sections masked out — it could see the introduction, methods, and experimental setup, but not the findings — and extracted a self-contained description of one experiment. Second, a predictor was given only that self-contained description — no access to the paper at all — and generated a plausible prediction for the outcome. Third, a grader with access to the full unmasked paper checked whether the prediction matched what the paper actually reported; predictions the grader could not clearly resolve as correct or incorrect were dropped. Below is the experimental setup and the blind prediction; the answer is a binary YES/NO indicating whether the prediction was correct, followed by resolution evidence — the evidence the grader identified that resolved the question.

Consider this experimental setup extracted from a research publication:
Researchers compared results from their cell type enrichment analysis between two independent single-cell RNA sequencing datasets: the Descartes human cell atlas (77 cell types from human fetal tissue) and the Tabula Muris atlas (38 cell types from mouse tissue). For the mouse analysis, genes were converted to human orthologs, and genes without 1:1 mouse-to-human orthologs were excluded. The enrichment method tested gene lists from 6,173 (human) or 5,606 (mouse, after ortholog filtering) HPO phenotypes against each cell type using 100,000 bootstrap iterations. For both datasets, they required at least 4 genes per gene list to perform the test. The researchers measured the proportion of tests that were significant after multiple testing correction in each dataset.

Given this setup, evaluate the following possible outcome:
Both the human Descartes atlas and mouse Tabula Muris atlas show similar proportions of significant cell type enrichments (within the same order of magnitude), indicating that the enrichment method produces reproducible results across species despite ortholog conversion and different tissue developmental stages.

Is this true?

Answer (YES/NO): YES